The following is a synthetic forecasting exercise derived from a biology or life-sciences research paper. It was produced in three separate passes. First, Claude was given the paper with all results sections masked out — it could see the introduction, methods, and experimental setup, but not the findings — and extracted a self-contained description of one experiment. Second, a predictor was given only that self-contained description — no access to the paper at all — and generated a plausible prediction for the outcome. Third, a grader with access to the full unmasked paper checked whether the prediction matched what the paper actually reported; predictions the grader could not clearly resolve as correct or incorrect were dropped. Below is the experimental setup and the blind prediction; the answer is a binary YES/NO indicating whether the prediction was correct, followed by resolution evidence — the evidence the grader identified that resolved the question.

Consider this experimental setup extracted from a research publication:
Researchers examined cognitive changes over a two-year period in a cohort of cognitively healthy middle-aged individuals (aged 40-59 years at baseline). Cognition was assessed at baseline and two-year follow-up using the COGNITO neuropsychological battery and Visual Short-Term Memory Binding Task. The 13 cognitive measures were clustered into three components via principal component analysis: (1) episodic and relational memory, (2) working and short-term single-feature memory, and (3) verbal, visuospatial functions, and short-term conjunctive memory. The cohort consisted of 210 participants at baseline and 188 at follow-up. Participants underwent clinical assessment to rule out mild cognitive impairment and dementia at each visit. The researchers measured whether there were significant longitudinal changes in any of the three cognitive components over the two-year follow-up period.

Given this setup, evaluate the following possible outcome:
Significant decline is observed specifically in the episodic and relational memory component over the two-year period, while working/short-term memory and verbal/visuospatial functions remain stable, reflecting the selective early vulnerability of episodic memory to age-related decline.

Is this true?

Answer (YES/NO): NO